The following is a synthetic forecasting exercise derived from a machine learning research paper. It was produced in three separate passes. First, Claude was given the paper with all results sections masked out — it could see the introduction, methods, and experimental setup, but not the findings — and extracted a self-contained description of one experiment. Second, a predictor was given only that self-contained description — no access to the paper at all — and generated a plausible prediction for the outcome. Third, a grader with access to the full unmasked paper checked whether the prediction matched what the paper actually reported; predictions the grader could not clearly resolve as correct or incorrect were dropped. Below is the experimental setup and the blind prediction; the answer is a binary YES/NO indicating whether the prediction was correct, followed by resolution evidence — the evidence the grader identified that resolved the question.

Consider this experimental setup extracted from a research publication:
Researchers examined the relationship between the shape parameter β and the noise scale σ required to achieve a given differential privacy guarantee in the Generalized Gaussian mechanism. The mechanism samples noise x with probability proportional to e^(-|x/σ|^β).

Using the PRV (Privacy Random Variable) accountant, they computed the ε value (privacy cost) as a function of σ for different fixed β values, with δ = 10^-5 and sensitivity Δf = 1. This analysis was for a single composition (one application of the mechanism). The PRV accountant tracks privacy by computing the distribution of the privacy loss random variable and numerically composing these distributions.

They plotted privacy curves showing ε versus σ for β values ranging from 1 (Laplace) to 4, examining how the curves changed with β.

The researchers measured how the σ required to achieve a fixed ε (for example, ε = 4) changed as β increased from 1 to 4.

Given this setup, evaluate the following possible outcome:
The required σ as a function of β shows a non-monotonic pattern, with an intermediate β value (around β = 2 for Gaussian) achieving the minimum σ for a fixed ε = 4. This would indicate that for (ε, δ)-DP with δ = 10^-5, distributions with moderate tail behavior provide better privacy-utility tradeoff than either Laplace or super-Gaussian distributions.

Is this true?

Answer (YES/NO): NO